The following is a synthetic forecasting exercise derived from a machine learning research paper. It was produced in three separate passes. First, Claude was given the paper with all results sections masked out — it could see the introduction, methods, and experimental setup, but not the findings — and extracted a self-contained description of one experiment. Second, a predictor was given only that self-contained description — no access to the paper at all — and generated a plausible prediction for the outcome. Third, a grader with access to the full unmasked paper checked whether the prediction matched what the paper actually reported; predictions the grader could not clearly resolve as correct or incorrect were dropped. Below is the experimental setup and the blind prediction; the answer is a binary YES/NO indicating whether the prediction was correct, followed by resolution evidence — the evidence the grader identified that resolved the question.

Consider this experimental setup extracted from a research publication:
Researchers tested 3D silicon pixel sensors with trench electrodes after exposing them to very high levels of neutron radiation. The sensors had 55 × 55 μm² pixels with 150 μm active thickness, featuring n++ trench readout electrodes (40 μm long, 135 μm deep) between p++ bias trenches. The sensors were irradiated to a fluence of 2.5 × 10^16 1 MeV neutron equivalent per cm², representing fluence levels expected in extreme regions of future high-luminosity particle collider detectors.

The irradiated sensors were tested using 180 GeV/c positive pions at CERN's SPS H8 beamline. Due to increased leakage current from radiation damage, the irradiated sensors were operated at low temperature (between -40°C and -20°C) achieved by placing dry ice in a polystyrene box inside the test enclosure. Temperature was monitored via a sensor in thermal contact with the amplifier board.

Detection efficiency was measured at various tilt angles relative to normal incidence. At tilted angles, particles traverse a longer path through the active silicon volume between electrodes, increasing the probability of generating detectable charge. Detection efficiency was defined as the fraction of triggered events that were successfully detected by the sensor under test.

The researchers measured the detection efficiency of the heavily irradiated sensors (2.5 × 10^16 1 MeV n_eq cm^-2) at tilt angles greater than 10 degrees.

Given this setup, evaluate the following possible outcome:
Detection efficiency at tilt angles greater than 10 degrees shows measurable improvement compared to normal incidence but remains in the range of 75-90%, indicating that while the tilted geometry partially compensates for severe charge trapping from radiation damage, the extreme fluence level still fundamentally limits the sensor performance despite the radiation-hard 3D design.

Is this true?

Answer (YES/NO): NO